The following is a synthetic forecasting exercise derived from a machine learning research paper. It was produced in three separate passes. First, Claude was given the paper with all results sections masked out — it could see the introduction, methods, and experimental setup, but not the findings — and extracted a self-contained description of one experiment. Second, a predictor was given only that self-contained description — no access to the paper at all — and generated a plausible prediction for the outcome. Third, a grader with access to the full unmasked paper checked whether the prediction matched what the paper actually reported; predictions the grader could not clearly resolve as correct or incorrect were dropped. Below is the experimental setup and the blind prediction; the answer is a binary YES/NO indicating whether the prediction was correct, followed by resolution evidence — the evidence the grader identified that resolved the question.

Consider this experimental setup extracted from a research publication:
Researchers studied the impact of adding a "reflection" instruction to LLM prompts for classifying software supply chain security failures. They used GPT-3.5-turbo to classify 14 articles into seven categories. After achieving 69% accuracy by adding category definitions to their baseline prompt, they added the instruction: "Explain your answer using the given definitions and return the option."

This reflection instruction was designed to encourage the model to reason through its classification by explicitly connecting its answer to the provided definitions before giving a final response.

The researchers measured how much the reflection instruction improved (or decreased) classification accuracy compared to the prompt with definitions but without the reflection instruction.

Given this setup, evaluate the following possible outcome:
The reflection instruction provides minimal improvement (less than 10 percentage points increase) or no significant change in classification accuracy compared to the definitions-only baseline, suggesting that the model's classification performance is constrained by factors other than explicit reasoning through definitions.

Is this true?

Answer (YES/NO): YES